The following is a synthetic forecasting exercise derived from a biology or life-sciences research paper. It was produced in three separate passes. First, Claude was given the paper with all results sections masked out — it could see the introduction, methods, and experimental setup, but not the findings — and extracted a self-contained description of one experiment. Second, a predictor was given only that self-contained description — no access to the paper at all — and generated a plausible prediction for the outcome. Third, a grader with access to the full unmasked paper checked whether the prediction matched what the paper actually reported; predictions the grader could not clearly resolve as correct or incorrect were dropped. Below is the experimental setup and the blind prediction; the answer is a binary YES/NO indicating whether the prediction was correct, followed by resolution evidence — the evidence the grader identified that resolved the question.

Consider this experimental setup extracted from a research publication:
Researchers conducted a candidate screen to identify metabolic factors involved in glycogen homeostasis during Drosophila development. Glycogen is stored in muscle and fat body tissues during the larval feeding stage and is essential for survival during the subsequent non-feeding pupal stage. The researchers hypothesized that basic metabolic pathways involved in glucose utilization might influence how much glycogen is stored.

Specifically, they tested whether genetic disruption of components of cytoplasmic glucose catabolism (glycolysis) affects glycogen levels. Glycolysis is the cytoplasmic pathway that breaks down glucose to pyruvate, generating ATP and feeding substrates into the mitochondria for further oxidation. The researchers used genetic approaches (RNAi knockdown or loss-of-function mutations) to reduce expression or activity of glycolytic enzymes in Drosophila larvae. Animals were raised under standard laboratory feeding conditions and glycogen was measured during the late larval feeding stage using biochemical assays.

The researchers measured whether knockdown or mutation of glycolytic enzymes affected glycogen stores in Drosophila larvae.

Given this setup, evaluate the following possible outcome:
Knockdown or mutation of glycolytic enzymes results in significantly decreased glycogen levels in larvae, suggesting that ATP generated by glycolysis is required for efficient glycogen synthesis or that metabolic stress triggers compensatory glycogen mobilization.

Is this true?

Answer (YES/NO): NO